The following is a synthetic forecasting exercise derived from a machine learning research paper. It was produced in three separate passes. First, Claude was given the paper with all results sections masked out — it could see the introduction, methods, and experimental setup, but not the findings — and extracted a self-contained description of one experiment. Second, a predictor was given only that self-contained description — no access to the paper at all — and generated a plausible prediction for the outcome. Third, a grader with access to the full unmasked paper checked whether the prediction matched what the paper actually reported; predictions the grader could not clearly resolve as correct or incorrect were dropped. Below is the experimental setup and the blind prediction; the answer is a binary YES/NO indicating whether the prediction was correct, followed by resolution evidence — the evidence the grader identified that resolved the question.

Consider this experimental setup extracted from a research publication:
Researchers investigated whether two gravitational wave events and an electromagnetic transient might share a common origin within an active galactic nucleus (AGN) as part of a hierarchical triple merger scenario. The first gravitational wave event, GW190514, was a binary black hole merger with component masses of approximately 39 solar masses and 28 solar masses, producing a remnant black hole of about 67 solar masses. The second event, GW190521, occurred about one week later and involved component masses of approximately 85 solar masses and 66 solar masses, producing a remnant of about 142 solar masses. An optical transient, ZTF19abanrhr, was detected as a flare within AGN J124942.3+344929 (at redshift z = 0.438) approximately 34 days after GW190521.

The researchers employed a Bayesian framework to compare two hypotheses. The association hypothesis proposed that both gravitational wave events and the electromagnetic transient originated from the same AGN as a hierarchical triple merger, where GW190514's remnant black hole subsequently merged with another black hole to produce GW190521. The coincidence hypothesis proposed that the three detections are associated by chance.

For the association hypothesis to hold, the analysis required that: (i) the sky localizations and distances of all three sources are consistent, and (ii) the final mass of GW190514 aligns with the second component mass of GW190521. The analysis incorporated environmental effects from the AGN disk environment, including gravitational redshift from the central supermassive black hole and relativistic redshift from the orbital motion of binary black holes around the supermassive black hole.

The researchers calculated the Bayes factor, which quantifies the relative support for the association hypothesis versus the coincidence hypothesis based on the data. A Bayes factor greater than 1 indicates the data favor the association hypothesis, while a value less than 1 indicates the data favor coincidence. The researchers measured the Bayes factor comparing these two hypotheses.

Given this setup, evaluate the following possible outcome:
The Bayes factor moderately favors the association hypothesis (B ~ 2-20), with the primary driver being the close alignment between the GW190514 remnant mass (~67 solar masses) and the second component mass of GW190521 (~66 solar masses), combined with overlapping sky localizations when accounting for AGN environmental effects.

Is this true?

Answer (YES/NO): NO